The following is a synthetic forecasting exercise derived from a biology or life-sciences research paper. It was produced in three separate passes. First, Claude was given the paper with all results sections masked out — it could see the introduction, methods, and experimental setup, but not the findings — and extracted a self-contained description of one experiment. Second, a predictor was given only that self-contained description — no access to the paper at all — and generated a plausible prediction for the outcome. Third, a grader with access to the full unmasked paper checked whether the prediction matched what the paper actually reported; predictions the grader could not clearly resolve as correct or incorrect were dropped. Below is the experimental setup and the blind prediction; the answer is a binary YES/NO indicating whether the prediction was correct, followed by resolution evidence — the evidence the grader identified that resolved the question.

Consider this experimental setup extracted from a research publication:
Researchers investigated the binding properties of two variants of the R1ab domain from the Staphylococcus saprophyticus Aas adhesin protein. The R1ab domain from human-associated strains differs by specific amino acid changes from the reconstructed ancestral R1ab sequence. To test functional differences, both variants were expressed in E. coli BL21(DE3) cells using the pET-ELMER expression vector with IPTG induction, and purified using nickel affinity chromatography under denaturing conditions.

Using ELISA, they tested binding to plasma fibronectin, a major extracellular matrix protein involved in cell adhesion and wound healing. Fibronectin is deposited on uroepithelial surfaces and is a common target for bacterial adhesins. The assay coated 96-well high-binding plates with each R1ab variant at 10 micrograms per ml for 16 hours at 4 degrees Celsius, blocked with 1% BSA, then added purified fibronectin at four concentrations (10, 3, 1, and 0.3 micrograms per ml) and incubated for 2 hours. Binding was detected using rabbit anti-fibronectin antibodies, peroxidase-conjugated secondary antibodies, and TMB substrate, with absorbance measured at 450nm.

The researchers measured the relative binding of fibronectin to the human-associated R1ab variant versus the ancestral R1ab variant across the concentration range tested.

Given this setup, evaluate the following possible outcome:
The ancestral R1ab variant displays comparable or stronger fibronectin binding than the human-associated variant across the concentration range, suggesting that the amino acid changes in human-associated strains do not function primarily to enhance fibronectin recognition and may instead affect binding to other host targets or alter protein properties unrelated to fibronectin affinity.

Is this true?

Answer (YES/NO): NO